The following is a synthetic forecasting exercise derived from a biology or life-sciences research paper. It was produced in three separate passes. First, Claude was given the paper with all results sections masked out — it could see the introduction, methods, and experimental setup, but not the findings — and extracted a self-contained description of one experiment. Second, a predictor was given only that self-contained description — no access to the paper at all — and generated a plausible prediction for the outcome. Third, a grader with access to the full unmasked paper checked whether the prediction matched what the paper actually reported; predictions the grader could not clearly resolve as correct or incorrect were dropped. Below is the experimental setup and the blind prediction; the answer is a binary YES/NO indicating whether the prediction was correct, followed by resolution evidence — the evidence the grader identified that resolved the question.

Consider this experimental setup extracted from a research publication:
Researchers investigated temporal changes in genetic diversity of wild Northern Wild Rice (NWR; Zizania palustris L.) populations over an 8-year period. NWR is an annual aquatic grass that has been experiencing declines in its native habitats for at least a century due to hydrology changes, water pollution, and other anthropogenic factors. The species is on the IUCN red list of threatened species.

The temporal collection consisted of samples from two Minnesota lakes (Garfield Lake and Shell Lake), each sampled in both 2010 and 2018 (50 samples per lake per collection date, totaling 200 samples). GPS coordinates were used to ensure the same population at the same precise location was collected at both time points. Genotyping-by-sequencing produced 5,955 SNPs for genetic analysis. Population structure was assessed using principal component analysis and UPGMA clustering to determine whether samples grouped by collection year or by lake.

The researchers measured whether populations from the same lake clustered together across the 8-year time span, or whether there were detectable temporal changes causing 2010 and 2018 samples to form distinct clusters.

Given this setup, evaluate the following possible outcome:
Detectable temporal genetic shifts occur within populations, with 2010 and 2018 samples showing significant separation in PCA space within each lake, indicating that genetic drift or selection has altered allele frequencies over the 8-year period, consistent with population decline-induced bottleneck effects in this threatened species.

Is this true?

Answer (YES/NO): NO